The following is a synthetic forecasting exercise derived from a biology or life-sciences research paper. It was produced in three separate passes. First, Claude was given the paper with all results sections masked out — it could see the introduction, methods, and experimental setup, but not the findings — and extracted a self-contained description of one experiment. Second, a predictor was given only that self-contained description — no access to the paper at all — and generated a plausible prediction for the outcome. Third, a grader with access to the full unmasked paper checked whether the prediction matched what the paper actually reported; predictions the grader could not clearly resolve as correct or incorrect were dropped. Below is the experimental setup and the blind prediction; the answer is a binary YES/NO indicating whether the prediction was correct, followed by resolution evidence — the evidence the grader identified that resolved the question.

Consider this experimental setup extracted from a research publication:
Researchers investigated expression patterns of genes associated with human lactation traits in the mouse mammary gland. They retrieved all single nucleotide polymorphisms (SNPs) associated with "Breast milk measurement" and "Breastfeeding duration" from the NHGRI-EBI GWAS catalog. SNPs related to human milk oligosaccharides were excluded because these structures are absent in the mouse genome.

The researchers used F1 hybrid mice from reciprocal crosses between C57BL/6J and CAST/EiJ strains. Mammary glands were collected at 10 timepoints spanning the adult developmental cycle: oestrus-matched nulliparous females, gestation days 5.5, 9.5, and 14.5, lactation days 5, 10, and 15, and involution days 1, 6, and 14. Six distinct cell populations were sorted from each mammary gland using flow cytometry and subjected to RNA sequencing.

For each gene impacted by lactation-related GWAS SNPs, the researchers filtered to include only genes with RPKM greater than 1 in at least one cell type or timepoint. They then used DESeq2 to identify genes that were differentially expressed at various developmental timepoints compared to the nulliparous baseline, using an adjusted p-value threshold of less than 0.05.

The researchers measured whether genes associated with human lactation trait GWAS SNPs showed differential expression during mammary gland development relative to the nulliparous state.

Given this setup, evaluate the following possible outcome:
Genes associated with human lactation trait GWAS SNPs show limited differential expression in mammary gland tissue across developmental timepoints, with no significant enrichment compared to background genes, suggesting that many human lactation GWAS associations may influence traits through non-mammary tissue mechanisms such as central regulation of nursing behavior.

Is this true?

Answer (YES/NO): NO